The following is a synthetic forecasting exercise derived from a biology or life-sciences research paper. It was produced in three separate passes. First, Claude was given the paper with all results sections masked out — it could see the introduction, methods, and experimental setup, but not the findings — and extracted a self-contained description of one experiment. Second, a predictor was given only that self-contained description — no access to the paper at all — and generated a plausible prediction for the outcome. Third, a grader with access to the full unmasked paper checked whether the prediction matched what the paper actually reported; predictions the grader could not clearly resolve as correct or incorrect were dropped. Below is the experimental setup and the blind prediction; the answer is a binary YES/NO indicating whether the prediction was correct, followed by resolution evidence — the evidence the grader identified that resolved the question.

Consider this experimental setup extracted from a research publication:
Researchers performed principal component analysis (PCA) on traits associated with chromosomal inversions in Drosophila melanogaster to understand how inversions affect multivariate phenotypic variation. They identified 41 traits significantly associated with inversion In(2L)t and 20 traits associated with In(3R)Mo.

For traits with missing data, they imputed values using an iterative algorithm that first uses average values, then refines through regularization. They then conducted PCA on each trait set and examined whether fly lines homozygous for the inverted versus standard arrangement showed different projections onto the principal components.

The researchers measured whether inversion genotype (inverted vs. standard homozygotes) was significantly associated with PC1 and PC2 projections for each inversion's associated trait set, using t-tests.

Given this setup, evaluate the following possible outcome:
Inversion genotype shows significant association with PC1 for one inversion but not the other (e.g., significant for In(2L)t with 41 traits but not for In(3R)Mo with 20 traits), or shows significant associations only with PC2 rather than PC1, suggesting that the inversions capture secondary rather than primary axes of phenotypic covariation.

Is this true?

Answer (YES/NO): NO